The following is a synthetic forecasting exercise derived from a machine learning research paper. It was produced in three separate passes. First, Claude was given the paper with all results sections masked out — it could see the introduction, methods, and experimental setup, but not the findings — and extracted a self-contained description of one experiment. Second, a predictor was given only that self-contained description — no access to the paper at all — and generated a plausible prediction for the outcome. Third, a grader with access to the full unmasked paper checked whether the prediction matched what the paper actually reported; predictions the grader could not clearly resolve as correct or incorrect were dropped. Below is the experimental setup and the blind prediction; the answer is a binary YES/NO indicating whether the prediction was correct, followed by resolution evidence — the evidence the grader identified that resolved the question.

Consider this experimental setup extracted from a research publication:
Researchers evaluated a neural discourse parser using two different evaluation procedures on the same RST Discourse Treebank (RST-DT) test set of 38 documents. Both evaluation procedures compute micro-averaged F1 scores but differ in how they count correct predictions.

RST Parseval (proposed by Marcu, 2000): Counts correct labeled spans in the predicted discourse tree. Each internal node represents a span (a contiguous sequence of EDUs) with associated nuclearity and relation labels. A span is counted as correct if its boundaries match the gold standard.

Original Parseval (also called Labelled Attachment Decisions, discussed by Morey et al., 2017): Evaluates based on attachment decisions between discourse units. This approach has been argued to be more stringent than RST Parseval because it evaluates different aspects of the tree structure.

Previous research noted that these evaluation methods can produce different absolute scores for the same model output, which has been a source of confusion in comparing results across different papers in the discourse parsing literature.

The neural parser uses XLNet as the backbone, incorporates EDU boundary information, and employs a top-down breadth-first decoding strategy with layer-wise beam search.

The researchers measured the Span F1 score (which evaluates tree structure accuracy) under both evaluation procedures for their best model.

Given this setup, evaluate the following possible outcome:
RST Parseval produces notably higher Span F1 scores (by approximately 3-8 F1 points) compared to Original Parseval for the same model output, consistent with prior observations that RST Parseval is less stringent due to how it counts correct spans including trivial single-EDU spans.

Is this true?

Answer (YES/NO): NO